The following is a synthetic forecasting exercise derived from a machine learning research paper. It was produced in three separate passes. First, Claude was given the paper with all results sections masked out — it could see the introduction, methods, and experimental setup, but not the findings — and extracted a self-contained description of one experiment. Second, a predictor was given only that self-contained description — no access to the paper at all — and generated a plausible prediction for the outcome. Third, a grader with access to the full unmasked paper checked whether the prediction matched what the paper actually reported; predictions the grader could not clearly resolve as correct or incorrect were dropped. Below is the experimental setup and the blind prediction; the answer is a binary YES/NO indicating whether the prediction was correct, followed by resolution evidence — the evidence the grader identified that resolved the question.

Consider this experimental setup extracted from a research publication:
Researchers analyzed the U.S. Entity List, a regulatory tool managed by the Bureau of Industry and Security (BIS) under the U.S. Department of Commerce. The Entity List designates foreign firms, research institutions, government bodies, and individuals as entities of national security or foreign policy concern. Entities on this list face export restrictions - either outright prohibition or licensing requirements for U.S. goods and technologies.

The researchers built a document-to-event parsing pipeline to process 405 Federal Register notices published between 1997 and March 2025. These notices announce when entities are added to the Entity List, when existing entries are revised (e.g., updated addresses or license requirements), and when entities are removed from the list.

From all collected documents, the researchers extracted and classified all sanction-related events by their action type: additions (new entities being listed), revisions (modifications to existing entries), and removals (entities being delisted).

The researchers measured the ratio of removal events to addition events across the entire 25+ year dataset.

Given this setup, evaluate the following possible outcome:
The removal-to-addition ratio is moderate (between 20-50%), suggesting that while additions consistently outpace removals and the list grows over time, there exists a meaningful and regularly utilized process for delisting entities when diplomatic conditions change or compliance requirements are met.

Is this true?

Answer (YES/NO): NO